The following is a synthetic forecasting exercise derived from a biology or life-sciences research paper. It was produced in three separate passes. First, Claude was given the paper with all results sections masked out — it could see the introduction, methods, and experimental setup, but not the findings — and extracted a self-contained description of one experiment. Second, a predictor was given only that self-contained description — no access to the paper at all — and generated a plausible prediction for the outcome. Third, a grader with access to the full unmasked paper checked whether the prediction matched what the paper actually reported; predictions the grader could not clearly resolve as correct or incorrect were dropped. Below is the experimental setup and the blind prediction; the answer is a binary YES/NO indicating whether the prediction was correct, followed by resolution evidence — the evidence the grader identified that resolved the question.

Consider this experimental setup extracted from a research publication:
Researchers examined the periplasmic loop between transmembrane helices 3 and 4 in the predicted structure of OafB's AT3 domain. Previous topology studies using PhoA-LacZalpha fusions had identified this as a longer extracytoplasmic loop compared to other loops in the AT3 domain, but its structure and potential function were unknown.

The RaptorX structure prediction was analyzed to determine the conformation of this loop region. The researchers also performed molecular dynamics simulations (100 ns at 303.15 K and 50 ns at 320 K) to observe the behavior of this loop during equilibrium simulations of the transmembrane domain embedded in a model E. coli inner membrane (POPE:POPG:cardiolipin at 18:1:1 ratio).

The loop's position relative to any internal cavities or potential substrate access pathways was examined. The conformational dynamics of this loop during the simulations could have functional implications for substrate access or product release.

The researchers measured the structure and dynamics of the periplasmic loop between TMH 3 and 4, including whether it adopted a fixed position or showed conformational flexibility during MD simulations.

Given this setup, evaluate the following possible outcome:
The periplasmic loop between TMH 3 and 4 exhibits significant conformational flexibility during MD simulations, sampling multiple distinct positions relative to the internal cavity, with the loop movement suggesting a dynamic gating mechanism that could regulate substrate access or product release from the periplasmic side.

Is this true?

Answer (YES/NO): YES